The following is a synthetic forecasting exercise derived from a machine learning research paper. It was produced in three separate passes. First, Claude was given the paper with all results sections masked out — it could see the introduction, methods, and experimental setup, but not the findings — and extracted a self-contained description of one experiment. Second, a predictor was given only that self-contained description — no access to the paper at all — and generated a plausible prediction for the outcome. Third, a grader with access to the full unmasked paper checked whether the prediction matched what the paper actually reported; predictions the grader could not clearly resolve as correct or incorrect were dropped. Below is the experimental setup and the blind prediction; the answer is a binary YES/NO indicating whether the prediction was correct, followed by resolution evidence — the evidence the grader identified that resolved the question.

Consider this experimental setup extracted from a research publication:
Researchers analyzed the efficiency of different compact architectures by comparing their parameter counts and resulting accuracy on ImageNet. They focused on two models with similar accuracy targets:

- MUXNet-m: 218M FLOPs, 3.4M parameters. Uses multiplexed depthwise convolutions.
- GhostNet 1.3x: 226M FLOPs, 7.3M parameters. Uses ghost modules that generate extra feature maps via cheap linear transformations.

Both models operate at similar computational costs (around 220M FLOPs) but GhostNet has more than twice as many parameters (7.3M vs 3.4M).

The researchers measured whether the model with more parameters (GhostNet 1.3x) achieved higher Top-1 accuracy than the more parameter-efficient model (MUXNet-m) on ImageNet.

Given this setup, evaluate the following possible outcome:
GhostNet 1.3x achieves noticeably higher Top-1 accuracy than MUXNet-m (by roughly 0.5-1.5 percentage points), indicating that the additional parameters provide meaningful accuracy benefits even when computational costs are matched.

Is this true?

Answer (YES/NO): NO